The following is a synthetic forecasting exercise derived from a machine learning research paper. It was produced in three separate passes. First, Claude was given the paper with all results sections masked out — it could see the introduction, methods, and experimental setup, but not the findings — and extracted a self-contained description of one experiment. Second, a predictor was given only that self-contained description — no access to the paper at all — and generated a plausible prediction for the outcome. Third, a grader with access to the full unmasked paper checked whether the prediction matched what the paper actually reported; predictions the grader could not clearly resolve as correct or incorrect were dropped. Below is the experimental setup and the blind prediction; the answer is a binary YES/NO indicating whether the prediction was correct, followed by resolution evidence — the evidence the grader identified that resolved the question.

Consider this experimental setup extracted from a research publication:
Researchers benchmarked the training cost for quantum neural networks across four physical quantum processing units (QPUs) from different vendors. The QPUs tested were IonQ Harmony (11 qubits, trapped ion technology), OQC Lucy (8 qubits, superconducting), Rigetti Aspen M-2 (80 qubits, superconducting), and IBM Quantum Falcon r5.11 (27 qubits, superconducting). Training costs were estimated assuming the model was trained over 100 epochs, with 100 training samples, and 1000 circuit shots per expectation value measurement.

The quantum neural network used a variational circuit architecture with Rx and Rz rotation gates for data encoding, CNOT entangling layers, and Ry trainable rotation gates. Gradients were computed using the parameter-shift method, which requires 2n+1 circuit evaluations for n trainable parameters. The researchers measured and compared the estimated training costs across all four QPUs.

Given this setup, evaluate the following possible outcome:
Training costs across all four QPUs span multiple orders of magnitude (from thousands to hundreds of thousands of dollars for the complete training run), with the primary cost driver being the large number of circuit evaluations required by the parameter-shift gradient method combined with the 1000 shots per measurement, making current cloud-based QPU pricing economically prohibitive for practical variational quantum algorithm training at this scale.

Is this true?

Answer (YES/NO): NO